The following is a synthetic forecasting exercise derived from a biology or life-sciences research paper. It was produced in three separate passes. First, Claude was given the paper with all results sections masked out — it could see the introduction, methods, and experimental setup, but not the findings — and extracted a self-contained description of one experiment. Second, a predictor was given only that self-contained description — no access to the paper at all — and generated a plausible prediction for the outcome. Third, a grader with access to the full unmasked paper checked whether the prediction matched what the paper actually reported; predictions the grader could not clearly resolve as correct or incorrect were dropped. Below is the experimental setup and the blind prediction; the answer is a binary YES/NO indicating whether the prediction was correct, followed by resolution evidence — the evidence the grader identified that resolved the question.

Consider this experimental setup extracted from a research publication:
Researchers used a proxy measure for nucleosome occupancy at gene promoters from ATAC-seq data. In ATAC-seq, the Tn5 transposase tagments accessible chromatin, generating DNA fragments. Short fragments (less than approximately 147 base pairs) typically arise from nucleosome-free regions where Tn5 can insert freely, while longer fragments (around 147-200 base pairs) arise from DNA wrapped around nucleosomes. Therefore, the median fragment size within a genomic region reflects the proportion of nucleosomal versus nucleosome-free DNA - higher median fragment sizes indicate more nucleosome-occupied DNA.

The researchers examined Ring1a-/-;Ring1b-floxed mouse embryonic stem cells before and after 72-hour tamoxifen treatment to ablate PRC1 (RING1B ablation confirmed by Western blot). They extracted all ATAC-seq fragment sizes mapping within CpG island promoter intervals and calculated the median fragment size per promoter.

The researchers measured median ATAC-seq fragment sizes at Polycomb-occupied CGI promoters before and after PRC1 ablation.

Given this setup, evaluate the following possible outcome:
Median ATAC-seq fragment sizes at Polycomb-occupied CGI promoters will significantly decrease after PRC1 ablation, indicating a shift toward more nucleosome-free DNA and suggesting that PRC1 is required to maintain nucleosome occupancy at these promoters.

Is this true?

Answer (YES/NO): YES